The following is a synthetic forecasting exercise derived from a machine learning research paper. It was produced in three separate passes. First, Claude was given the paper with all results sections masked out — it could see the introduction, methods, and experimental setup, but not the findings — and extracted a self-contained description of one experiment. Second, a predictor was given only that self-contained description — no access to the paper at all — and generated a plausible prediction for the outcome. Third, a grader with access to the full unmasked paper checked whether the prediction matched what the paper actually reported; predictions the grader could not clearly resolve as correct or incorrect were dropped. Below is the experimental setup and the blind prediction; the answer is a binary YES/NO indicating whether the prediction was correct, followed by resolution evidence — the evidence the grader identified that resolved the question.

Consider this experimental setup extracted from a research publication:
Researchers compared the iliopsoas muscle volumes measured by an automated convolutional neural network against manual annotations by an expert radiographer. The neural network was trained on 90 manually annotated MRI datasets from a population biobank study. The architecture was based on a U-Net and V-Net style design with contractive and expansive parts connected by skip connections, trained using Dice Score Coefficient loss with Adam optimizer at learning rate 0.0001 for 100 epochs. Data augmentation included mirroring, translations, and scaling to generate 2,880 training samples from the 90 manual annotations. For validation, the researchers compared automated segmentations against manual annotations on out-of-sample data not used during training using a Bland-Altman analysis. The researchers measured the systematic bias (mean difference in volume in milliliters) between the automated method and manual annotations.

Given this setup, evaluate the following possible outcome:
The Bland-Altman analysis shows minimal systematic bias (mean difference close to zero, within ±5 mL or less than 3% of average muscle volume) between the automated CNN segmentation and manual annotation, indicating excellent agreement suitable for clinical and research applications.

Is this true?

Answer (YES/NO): YES